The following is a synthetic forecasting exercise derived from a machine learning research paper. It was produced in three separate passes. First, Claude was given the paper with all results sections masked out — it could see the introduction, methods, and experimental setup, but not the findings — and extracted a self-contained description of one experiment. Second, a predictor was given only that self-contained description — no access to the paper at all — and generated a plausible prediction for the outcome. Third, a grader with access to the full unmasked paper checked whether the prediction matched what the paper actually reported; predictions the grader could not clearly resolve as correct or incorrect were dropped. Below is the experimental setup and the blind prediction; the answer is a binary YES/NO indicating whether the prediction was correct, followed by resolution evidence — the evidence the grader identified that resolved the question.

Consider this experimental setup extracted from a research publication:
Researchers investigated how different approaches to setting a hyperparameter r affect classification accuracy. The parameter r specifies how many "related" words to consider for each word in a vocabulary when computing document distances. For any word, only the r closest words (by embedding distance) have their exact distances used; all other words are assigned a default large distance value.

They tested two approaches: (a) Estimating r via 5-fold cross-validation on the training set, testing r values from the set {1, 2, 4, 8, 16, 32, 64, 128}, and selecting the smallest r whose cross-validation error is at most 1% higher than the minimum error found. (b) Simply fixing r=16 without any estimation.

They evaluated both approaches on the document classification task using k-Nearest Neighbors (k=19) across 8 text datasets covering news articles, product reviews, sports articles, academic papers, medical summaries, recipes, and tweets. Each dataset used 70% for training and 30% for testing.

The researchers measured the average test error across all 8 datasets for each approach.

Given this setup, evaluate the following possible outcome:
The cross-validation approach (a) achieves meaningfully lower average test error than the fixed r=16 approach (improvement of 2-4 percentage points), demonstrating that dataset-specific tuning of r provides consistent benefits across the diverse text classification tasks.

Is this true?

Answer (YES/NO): NO